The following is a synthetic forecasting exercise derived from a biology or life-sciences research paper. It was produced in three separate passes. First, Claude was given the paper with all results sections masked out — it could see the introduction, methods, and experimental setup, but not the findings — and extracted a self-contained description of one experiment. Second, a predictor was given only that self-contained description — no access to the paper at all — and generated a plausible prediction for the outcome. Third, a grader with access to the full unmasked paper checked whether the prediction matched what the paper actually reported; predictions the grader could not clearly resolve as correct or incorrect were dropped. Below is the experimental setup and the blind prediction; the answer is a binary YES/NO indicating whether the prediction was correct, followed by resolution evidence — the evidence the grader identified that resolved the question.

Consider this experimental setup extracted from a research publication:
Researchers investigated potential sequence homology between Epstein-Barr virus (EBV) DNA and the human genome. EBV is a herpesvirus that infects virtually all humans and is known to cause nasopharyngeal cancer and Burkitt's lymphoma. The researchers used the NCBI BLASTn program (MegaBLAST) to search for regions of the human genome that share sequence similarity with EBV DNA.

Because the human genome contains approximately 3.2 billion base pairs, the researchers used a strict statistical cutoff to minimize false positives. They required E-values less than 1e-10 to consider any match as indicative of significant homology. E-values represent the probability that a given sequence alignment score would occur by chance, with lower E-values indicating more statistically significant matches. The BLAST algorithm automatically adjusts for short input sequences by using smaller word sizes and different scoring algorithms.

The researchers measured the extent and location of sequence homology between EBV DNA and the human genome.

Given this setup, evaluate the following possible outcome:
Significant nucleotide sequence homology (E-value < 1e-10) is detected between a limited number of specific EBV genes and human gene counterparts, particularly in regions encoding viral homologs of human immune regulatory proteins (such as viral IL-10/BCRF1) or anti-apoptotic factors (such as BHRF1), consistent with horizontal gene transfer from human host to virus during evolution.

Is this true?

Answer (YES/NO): NO